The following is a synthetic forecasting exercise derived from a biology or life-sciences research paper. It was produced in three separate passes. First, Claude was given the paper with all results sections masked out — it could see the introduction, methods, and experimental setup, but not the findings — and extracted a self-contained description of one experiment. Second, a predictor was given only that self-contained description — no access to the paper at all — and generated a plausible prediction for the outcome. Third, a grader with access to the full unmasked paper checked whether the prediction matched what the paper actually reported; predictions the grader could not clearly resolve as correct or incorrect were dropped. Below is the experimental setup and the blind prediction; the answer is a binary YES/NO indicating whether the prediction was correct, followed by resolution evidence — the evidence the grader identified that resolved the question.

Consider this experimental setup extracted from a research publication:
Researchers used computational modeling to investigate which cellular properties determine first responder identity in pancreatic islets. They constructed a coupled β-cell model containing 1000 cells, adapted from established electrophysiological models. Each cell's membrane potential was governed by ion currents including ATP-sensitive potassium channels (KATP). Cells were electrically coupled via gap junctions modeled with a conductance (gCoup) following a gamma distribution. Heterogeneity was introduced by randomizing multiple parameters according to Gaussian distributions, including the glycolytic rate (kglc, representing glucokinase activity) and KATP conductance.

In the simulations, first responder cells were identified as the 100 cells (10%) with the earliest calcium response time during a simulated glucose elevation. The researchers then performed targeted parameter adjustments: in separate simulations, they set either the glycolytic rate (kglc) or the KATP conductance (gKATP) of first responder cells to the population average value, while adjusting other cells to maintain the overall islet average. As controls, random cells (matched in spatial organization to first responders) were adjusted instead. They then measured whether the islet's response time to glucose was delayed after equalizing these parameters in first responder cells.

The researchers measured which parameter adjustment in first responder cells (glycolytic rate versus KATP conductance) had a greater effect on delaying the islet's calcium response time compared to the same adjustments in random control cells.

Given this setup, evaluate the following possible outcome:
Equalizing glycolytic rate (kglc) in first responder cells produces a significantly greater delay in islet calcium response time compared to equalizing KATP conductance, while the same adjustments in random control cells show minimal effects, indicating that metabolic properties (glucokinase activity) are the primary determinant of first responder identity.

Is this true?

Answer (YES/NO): NO